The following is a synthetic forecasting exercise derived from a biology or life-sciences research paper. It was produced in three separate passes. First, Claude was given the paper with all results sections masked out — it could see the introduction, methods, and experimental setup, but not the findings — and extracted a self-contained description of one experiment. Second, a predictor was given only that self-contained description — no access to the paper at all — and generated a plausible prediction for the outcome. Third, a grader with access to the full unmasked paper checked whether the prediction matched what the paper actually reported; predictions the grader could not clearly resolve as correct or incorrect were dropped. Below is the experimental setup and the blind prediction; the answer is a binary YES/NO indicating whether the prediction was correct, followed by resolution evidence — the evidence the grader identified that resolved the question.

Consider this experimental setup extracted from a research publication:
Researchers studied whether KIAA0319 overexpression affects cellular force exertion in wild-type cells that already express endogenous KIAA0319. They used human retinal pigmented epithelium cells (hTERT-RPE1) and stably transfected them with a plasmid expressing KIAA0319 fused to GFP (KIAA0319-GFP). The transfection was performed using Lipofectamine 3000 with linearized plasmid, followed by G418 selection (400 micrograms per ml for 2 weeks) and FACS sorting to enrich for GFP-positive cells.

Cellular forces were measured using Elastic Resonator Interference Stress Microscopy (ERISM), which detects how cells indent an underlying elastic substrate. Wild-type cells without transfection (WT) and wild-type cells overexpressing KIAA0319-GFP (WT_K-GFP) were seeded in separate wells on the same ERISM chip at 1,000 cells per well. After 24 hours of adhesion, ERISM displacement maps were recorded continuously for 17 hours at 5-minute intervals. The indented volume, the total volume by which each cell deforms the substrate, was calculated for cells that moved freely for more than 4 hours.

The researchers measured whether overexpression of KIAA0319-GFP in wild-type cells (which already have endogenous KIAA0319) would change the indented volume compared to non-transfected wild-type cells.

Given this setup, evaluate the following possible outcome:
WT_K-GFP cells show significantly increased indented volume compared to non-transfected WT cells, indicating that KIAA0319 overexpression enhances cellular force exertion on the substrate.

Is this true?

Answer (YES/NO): NO